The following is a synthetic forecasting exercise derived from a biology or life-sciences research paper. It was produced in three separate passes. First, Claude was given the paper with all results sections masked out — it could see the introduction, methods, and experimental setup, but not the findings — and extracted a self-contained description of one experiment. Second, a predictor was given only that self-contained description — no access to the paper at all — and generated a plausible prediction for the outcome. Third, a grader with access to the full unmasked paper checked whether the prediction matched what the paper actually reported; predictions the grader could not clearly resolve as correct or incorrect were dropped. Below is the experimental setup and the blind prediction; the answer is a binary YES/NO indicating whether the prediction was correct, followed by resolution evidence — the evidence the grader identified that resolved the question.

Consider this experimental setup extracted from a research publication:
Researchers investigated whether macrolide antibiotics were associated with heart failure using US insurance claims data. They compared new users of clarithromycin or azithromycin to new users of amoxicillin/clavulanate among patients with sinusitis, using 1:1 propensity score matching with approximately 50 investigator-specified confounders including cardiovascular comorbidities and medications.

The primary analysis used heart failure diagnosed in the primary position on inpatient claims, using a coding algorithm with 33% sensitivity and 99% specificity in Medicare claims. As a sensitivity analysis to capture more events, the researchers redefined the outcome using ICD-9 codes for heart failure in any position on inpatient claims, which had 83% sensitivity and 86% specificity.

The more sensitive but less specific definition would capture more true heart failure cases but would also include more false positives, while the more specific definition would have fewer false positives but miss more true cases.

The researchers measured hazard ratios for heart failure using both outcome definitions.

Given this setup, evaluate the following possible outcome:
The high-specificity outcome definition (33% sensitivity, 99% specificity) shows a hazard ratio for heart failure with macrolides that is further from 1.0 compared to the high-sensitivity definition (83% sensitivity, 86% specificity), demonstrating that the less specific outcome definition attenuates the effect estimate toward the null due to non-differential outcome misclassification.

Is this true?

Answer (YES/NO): YES